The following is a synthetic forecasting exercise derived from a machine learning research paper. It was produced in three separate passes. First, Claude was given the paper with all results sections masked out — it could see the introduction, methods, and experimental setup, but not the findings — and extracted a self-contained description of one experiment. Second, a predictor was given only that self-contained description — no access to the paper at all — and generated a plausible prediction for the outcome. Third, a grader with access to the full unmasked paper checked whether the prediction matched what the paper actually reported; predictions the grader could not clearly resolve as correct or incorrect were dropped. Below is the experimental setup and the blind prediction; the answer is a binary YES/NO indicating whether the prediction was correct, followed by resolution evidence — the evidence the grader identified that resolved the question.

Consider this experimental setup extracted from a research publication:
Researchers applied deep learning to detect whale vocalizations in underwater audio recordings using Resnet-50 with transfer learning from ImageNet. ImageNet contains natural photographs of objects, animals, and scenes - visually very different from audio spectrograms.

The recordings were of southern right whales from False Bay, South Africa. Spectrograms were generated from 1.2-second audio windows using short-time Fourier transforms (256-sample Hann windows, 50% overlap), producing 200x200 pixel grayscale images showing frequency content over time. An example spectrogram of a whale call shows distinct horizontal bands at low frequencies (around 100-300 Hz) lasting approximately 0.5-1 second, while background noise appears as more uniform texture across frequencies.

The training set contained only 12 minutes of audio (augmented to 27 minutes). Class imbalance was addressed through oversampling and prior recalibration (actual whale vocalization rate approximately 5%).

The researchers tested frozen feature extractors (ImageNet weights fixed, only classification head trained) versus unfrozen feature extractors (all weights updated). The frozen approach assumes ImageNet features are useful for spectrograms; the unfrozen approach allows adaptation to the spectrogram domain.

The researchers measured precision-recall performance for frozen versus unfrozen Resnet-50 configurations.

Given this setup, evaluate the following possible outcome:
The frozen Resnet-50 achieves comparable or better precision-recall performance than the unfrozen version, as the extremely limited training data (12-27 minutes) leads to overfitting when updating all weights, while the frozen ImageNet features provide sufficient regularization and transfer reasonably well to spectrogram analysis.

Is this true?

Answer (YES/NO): NO